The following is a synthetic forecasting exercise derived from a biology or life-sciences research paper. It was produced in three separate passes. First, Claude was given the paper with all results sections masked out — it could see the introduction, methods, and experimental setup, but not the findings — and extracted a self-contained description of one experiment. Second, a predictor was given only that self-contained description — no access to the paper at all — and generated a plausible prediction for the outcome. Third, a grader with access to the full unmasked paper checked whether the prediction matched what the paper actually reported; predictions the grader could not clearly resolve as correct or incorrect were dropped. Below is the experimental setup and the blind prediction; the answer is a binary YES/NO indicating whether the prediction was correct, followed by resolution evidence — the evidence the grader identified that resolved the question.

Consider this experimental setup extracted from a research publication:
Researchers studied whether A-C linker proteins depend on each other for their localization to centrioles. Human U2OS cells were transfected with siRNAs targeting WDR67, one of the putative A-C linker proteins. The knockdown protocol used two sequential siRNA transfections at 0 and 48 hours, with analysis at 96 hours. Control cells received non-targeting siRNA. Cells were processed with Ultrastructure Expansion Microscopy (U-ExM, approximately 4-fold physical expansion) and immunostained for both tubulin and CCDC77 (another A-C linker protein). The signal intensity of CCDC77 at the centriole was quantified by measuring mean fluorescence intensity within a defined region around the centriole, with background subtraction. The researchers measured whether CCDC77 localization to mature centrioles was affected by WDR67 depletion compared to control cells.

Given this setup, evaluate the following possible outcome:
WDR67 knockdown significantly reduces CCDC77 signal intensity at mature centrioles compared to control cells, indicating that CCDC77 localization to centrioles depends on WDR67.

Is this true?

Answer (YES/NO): YES